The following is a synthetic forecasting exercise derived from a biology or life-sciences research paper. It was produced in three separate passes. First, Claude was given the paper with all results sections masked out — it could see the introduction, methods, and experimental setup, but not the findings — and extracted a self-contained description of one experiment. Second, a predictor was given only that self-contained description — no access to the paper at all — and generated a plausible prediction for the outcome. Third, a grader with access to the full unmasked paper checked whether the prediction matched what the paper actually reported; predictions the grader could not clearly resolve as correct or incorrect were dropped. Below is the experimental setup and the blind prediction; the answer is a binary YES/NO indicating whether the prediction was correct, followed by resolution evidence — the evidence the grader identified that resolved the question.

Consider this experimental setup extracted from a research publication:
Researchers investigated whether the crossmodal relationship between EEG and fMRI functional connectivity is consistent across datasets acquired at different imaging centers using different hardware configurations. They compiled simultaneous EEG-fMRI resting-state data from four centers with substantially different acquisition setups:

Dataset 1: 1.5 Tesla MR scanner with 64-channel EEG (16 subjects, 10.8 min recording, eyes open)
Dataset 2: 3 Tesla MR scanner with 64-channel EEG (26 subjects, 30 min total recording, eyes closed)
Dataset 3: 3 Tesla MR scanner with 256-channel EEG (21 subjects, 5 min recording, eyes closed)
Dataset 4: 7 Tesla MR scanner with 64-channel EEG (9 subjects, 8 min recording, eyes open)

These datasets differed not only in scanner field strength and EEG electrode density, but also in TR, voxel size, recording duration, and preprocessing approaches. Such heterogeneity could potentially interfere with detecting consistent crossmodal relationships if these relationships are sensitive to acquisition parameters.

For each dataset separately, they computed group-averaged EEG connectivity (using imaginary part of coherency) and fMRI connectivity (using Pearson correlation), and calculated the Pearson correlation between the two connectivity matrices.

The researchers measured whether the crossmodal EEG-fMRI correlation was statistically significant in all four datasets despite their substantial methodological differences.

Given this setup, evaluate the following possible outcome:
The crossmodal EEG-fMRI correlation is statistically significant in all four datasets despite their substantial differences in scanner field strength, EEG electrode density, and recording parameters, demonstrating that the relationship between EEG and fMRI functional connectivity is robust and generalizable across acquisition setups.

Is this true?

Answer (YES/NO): YES